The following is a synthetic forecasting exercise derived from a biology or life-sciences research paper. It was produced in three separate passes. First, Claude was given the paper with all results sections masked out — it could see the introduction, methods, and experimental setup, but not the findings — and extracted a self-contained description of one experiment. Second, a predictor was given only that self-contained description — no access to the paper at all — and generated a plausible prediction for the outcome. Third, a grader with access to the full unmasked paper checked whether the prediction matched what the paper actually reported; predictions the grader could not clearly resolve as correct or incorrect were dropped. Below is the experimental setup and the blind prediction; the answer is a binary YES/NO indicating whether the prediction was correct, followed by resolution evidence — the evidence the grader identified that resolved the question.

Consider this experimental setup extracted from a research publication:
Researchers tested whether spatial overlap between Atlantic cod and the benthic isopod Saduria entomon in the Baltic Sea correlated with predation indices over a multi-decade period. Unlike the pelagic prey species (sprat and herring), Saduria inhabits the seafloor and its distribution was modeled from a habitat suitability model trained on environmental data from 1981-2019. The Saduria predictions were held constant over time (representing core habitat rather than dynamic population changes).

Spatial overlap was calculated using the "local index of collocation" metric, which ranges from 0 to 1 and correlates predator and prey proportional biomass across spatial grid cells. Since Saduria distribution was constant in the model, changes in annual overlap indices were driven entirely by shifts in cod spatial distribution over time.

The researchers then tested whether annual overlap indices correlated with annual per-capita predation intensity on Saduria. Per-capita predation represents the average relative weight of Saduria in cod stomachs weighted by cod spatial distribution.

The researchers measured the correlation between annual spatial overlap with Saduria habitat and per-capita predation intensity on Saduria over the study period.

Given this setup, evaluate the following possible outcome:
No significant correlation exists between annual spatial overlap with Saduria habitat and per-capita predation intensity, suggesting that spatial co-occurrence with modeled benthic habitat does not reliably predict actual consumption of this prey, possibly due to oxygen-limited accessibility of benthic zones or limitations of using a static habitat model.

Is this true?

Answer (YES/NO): NO